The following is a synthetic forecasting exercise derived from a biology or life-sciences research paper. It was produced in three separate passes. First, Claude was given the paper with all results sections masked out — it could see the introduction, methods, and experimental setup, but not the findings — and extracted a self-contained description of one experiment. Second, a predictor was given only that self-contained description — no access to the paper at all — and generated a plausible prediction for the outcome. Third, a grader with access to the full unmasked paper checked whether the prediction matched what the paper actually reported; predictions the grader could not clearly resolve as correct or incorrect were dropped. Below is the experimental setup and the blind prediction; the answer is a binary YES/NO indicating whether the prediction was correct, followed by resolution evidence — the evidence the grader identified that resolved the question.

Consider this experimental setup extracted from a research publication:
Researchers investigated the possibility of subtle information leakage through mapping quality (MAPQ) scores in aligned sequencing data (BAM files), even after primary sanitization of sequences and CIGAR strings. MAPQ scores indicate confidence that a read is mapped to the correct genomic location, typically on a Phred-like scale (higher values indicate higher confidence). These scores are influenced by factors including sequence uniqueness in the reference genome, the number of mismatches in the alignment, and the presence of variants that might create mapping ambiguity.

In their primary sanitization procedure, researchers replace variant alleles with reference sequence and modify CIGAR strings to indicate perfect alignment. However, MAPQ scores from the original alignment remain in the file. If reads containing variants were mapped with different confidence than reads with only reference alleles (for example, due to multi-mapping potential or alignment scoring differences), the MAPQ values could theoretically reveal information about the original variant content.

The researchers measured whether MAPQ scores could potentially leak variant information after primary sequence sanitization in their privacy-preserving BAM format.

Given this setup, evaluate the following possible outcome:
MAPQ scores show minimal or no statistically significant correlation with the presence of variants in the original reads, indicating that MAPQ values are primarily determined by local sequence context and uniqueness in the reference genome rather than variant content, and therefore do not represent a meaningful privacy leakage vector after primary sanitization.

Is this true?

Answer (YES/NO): NO